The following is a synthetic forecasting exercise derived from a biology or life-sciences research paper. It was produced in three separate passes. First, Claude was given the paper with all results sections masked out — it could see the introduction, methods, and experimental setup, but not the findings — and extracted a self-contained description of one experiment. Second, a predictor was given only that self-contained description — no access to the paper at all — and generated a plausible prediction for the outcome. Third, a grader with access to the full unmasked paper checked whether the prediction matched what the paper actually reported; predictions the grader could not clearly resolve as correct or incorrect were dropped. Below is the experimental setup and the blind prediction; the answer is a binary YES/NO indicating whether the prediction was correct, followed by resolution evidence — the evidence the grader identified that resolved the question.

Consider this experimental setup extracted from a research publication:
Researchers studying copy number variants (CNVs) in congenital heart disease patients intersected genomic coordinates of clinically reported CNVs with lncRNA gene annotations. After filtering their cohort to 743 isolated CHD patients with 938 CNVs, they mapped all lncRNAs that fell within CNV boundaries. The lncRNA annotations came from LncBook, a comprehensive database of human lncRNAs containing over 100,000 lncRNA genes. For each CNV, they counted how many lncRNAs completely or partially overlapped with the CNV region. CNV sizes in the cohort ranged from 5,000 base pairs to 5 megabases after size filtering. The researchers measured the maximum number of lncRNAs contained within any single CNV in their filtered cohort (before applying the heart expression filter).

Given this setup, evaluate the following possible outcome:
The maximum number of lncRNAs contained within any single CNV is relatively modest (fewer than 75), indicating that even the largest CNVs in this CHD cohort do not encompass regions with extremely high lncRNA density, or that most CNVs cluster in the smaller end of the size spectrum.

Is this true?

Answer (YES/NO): NO